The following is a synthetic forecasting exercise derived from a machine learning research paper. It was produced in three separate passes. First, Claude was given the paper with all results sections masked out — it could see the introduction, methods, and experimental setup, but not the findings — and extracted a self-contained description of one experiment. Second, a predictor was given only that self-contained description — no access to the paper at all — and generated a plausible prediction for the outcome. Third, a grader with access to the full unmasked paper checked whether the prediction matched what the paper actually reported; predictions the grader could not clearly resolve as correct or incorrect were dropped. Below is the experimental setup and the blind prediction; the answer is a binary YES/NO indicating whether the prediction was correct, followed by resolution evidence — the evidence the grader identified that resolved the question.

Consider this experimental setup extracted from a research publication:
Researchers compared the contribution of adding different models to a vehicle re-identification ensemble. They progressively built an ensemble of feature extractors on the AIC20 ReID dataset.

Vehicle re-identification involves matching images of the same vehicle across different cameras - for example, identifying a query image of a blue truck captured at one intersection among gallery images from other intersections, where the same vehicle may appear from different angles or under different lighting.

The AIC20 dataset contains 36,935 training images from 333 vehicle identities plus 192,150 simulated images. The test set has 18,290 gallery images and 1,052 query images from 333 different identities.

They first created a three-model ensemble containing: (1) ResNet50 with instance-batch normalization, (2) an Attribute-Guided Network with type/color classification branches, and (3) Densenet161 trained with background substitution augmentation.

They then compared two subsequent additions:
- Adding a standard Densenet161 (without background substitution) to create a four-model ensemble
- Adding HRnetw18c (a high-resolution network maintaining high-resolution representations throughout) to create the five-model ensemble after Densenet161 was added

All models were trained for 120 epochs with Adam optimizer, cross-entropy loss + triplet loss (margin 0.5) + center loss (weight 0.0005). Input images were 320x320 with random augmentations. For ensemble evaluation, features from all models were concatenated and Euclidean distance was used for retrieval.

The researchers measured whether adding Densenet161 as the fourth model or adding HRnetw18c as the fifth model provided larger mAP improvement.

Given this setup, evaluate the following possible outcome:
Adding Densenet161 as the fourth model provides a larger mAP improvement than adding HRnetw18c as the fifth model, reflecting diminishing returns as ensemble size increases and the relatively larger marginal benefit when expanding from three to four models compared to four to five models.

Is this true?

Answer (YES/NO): NO